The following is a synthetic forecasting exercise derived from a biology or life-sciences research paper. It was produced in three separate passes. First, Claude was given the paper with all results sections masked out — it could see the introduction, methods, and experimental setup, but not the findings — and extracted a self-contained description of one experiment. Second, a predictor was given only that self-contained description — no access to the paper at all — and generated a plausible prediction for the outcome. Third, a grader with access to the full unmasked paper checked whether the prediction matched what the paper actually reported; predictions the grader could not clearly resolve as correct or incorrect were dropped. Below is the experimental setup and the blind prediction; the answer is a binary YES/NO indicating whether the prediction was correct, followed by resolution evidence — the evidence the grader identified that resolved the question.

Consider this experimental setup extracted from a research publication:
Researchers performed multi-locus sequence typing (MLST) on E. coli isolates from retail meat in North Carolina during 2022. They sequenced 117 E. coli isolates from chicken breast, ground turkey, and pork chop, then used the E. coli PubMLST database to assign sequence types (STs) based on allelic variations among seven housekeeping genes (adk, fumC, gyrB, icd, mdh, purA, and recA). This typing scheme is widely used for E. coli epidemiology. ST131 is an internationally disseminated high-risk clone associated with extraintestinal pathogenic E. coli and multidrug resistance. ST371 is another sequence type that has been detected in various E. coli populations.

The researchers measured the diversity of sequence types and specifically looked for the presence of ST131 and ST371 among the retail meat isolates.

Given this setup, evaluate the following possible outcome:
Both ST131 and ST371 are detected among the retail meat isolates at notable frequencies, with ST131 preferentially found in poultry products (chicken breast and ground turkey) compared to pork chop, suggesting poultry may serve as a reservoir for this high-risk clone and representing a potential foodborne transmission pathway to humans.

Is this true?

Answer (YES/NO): NO